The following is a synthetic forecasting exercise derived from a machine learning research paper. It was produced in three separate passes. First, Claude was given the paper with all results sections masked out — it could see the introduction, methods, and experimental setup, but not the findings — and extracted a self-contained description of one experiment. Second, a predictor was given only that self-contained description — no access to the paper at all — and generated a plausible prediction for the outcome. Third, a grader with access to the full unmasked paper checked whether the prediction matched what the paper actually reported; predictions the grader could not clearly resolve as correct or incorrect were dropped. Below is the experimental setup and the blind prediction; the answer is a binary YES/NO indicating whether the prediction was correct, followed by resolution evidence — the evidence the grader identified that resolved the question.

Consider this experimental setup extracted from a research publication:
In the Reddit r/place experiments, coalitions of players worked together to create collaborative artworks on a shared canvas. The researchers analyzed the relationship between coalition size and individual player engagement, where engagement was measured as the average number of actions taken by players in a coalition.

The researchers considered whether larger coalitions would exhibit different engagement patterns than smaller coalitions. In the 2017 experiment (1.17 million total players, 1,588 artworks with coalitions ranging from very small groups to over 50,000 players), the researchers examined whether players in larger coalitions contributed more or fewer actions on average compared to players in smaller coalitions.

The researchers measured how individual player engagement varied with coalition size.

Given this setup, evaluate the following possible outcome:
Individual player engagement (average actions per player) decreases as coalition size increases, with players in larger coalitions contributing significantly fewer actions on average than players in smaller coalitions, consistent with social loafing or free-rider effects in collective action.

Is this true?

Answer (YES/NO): YES